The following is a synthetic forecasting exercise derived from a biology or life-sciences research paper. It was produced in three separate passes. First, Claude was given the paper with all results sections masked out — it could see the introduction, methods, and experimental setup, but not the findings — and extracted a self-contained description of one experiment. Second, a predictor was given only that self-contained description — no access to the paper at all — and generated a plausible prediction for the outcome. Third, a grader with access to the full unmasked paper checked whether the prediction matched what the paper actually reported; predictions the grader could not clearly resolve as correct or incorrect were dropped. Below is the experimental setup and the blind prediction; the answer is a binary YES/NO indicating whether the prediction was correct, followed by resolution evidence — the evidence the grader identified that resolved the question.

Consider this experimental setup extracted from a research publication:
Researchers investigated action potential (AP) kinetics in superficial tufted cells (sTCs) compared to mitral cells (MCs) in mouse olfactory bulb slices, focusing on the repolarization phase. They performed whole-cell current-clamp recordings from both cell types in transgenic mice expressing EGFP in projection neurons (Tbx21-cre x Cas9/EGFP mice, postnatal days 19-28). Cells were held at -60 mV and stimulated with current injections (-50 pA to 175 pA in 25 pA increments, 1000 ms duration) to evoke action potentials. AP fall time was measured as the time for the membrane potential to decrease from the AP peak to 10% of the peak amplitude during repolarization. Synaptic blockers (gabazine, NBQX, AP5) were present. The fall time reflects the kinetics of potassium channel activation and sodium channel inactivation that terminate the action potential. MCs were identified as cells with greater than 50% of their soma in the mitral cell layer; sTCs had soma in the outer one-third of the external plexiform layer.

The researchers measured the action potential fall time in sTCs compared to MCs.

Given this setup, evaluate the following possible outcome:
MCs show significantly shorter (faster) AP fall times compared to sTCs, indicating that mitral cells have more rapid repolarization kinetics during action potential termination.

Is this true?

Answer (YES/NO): NO